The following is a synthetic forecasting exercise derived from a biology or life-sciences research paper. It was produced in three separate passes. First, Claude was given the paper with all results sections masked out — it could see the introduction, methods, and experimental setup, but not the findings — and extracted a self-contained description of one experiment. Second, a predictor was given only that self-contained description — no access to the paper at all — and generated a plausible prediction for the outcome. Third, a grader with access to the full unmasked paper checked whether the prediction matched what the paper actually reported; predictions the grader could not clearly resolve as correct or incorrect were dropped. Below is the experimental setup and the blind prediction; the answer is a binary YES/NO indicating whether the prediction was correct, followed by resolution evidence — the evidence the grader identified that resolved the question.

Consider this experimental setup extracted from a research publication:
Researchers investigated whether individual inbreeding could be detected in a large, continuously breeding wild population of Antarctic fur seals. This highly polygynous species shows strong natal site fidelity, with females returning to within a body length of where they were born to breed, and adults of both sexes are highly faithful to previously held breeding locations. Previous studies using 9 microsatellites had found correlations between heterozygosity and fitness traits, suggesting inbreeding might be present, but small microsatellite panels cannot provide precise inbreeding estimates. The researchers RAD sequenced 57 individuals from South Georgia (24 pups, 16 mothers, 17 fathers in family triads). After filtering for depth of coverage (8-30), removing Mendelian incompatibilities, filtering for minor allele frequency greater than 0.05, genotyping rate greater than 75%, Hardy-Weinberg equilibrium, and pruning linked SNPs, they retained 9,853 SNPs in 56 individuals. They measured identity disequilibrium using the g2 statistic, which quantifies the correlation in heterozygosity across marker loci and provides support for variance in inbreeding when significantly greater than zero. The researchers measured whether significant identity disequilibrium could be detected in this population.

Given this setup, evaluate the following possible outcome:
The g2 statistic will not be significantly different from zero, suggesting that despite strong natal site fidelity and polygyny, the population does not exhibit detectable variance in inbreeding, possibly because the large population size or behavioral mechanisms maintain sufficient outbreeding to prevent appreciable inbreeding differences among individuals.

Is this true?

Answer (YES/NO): NO